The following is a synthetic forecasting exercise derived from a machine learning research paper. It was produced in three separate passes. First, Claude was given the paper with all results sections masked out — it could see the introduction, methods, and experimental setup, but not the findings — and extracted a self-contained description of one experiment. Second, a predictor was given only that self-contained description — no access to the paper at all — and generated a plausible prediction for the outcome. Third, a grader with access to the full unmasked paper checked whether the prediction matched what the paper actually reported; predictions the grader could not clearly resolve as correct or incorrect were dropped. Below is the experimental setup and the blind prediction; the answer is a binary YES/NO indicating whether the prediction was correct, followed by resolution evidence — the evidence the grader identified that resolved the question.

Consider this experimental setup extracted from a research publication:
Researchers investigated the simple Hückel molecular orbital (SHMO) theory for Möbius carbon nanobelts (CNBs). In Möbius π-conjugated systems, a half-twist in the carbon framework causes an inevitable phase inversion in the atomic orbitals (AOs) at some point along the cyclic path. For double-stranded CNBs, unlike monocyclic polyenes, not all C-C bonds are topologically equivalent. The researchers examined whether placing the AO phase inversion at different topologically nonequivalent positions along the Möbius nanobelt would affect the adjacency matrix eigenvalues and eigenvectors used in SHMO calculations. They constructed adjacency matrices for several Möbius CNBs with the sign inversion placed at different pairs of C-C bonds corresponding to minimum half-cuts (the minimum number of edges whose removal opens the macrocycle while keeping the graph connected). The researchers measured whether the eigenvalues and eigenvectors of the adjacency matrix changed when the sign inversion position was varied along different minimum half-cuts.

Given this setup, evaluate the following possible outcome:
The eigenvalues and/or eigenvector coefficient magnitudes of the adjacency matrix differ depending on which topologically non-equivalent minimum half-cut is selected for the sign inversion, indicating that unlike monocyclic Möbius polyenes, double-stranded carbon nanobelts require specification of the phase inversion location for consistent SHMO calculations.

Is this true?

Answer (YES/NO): NO